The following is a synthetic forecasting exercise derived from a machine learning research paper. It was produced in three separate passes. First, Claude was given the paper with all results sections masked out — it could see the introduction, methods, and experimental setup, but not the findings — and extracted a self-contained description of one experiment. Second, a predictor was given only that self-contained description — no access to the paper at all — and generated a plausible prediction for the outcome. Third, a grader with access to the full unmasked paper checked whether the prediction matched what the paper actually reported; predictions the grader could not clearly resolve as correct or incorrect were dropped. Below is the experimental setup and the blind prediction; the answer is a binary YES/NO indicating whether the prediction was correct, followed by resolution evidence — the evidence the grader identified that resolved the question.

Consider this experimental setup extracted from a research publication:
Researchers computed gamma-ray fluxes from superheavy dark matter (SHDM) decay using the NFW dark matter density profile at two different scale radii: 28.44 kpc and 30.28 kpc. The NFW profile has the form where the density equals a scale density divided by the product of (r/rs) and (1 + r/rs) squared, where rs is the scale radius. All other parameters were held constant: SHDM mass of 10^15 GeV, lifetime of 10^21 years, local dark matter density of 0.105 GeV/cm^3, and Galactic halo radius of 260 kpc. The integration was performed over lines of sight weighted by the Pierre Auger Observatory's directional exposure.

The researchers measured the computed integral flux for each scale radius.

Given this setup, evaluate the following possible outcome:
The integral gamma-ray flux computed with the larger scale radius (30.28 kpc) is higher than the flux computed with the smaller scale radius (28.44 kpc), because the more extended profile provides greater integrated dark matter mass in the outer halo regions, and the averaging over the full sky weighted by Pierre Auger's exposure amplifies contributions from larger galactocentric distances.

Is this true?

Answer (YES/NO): NO